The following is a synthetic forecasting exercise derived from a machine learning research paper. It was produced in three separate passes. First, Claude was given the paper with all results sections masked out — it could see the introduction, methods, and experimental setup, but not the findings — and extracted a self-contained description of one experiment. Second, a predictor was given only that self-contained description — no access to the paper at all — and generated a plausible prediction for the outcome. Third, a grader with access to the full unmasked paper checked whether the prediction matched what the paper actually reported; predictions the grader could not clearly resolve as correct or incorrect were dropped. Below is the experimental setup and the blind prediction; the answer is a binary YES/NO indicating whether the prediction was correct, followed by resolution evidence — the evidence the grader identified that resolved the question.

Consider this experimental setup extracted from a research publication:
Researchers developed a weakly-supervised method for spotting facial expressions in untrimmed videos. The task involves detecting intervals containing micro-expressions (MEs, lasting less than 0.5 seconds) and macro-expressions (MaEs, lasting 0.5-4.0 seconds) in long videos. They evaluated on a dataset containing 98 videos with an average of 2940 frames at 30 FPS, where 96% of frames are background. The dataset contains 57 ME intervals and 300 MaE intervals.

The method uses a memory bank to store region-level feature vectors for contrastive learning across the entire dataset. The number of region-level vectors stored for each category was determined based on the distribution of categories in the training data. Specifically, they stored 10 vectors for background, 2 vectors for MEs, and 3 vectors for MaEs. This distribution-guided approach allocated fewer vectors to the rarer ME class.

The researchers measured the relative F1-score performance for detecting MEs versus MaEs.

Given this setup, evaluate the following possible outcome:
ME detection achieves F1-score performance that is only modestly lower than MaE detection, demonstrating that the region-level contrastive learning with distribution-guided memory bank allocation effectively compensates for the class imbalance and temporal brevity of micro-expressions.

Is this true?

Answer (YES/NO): NO